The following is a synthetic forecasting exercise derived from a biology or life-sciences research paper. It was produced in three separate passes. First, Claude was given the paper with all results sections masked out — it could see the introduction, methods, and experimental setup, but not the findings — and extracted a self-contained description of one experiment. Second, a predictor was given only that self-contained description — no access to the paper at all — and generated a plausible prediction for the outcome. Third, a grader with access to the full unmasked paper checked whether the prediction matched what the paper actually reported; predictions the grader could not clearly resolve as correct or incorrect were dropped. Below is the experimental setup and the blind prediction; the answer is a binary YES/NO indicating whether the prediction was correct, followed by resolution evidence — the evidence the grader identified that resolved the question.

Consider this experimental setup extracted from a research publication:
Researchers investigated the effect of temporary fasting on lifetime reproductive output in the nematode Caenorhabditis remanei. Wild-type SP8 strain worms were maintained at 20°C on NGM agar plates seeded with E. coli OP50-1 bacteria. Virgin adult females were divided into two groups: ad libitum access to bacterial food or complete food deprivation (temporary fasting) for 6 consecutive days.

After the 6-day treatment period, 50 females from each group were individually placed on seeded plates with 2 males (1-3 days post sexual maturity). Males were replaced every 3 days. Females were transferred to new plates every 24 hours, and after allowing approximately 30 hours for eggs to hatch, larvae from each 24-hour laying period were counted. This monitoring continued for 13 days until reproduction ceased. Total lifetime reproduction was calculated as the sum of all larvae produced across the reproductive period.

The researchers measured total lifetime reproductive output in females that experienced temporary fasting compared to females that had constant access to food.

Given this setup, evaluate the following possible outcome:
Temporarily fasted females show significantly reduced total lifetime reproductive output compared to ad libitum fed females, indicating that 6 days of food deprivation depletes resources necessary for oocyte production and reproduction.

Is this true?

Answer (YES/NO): NO